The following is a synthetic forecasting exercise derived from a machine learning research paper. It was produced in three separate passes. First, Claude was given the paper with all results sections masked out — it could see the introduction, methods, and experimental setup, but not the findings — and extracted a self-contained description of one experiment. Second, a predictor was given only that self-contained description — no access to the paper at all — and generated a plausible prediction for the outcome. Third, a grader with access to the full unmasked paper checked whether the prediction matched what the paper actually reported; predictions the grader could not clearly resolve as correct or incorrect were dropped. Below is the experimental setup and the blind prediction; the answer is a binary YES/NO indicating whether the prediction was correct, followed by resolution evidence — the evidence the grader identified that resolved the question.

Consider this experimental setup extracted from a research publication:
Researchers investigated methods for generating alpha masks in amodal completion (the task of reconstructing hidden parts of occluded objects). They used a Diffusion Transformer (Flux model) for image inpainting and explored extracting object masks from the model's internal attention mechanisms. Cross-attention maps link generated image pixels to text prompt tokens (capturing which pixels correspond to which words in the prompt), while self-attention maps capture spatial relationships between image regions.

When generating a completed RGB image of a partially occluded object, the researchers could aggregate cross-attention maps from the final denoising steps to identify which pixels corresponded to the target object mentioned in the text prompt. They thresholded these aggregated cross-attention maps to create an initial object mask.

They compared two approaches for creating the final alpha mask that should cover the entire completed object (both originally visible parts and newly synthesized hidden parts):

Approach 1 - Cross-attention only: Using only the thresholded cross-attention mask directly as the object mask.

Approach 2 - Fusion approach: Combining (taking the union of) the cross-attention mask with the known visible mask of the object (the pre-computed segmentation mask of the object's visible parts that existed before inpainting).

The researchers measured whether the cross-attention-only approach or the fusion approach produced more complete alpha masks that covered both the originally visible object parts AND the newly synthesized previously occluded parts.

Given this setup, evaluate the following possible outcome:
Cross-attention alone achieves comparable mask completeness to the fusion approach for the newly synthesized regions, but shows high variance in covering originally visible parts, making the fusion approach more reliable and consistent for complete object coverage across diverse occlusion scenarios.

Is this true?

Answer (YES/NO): NO